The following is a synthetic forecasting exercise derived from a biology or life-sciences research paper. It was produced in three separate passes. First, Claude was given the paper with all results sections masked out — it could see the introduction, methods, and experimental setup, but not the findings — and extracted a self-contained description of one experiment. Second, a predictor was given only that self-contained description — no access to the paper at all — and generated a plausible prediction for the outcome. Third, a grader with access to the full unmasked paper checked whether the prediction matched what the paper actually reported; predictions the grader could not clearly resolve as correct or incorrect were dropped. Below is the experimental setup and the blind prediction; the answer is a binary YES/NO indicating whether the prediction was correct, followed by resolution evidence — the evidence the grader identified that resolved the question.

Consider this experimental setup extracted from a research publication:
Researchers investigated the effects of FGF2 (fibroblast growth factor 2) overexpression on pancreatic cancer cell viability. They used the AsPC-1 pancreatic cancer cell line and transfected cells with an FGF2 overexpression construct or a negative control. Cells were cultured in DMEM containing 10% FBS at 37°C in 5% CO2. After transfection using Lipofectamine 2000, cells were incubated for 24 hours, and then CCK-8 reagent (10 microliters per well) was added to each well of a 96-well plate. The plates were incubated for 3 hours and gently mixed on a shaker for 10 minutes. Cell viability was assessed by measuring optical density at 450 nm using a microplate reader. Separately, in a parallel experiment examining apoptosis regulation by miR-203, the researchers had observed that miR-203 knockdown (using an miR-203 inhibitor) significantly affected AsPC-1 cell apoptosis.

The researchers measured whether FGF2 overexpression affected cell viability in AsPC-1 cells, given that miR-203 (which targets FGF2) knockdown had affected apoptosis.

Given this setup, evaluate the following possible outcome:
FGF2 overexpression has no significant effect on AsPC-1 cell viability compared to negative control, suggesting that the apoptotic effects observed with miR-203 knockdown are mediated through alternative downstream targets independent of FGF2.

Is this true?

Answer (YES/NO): YES